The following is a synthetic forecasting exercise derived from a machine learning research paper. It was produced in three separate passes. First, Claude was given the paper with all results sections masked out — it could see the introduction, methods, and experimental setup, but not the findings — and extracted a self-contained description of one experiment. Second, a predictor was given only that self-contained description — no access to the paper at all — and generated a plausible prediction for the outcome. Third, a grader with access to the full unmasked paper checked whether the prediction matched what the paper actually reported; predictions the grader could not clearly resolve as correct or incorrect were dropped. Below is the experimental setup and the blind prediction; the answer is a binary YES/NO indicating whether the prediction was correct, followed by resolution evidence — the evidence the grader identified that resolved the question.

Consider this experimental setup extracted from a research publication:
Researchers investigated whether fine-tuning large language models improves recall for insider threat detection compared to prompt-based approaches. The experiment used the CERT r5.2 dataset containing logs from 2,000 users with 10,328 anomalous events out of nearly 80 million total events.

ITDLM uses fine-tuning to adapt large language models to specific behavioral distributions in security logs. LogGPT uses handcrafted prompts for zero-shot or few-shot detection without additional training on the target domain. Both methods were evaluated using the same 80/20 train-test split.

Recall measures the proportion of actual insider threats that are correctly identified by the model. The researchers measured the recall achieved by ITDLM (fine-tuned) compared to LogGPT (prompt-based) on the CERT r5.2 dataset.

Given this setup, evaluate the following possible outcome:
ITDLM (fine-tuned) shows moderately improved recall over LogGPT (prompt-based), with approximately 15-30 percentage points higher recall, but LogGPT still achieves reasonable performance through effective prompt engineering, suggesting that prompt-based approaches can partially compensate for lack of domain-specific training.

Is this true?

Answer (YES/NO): NO